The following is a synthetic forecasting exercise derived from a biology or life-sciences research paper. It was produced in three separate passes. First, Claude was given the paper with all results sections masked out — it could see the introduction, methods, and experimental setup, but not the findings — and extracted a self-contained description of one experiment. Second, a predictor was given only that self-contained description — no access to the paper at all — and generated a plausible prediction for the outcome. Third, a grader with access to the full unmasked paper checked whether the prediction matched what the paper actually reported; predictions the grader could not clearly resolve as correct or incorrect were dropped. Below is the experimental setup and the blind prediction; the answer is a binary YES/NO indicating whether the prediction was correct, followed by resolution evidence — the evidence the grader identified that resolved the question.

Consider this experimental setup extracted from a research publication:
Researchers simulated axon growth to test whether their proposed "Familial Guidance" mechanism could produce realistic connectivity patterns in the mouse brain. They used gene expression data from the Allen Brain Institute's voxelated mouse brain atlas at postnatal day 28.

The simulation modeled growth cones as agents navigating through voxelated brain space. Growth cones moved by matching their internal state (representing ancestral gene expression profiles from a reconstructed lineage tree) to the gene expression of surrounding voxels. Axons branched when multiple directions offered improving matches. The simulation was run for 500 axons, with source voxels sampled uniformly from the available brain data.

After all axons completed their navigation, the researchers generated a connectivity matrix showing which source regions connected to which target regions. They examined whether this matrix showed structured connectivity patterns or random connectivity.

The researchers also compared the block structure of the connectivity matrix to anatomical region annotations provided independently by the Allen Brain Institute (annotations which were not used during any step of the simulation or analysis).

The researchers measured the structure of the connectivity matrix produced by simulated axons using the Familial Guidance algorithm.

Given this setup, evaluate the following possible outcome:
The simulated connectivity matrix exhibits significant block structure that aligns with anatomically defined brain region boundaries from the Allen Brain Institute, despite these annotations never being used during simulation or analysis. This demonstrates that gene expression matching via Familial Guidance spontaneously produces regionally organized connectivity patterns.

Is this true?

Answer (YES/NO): YES